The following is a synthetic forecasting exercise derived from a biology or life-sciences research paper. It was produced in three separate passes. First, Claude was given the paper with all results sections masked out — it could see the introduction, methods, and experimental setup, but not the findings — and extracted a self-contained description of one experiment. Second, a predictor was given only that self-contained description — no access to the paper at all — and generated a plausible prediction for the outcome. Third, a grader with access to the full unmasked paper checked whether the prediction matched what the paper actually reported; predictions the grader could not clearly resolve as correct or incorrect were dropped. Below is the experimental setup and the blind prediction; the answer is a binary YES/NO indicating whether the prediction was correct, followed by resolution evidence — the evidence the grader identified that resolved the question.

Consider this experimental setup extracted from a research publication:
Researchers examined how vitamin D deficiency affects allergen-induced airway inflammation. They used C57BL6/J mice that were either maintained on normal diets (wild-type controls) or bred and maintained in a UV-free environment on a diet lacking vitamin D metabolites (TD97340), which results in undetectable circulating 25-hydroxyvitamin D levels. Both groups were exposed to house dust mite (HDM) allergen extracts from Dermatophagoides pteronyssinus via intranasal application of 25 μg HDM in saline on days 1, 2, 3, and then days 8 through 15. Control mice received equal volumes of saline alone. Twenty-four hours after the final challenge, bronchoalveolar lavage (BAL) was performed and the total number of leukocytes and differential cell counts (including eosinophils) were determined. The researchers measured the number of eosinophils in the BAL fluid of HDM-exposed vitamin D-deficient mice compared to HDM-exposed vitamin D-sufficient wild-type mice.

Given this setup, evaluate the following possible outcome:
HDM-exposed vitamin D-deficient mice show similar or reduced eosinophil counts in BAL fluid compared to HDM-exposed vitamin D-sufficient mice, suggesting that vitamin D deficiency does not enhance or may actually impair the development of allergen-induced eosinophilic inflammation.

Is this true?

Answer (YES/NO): NO